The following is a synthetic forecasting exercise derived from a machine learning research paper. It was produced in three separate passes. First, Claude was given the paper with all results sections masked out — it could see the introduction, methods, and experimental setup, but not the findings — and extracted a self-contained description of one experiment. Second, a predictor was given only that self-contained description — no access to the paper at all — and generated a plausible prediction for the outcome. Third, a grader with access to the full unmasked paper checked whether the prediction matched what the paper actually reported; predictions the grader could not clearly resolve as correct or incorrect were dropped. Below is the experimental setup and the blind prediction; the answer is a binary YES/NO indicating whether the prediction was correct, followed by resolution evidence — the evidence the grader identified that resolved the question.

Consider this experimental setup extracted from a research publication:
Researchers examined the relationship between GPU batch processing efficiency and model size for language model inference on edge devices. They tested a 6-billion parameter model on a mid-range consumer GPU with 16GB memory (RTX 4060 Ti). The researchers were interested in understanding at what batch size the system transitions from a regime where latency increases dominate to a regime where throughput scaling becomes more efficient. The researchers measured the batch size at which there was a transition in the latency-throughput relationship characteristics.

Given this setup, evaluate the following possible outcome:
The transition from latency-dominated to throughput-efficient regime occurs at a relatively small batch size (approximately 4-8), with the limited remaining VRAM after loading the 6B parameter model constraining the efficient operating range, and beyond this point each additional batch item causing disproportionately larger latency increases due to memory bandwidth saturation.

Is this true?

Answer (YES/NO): NO